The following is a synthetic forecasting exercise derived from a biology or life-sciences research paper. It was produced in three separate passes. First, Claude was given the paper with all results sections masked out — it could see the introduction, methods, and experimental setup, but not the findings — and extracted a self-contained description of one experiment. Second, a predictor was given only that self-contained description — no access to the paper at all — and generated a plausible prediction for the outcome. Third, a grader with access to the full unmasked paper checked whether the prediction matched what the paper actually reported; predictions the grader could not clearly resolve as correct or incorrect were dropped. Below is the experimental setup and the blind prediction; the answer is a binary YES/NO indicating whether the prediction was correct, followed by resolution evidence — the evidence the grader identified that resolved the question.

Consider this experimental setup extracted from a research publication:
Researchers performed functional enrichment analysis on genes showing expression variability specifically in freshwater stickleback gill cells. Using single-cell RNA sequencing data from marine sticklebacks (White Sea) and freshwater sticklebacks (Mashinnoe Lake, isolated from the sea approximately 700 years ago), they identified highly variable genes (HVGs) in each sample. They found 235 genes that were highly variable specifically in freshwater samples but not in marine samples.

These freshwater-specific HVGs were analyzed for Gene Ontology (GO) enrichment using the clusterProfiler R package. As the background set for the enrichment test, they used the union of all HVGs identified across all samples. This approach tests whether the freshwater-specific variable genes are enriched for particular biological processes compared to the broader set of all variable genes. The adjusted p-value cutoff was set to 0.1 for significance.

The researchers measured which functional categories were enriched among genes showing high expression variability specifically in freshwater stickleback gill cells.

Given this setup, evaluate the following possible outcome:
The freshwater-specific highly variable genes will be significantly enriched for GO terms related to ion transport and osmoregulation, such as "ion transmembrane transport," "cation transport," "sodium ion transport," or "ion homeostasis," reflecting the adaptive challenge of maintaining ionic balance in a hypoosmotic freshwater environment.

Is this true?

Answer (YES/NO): NO